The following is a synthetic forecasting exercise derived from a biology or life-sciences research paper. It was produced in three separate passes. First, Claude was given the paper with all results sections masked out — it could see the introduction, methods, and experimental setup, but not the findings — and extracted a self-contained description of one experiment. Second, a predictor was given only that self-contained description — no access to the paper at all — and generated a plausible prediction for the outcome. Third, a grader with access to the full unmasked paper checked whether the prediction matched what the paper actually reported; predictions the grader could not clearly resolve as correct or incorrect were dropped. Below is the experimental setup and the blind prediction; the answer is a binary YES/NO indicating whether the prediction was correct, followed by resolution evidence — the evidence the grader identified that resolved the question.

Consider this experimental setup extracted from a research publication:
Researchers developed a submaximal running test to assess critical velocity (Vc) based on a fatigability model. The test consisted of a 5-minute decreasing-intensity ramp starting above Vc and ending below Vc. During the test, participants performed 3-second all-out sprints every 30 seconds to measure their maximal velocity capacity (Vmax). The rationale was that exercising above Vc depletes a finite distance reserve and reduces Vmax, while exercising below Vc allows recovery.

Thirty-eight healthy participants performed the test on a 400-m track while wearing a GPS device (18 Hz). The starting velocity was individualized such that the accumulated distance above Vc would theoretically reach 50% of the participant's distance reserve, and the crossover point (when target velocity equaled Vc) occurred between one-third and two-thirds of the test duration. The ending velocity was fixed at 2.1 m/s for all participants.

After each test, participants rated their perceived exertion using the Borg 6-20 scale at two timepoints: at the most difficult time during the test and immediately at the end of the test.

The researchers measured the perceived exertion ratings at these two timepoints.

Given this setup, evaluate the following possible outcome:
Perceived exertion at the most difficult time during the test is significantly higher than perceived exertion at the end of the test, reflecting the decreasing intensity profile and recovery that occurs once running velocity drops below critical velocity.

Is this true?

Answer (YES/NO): YES